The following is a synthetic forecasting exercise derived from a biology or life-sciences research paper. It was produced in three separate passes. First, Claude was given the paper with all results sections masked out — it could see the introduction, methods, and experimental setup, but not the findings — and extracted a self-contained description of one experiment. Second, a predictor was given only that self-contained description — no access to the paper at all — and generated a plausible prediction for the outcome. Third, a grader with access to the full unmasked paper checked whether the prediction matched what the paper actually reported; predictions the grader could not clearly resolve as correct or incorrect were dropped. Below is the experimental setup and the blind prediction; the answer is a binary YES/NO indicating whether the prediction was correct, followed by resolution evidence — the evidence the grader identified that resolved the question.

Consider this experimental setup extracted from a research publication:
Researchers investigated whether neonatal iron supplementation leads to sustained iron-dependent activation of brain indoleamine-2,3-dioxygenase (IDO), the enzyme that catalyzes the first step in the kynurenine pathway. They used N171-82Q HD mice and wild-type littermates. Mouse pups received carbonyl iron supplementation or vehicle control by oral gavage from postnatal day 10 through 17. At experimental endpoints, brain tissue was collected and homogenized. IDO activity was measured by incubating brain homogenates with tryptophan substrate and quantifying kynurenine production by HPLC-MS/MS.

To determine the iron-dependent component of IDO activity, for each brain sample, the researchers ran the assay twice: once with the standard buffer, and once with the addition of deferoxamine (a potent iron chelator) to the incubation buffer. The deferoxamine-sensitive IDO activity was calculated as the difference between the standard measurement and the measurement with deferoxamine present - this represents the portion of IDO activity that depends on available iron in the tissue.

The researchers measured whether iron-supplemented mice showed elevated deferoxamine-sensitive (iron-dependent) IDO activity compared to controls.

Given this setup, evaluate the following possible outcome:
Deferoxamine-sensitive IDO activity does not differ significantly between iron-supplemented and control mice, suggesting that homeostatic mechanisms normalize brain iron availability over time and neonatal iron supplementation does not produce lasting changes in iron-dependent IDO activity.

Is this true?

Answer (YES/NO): NO